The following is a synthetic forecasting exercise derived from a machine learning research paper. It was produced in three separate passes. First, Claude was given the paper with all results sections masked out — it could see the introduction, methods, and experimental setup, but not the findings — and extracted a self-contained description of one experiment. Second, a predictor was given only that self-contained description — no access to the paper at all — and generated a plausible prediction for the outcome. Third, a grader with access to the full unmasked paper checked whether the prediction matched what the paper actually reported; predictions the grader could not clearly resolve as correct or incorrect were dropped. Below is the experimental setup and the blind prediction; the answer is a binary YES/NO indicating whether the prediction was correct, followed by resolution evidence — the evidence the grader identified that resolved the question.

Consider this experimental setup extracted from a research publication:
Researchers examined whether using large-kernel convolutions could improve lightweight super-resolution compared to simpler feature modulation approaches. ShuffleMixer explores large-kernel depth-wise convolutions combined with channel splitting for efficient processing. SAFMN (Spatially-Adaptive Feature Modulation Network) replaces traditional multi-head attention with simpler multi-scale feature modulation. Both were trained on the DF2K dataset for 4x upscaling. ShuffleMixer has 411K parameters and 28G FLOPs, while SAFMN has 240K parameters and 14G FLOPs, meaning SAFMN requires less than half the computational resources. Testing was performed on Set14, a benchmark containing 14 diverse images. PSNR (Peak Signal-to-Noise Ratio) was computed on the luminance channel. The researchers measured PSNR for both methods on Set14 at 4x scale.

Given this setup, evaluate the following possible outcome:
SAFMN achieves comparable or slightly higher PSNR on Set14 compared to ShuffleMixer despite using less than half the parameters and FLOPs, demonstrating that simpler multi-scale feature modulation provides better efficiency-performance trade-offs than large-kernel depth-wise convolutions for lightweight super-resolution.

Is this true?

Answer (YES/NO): NO